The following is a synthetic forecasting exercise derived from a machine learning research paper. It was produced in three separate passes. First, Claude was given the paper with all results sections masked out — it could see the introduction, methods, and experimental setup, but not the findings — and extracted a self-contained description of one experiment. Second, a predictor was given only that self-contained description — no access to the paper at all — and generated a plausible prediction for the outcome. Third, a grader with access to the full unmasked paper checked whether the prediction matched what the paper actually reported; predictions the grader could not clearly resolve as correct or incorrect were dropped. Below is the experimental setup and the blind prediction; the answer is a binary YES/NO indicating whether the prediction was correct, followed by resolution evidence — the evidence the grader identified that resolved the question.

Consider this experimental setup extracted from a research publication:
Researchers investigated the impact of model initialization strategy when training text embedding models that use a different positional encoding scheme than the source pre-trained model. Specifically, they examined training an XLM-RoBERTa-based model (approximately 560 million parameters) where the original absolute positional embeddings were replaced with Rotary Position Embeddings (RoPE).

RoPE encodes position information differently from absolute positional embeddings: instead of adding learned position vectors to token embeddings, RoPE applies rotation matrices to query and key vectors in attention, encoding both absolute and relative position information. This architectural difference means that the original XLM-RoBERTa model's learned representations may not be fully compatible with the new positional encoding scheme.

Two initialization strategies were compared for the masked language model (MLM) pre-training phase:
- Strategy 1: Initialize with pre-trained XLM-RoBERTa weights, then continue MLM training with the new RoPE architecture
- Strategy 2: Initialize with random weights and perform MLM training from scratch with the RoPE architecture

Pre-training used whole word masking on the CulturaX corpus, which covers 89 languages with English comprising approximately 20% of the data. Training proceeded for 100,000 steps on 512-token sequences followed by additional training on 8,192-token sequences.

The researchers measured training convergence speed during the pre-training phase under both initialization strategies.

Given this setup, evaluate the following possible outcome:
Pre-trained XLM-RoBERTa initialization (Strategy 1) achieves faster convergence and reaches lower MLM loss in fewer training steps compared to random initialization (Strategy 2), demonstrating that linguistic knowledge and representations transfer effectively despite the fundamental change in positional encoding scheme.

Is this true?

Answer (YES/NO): YES